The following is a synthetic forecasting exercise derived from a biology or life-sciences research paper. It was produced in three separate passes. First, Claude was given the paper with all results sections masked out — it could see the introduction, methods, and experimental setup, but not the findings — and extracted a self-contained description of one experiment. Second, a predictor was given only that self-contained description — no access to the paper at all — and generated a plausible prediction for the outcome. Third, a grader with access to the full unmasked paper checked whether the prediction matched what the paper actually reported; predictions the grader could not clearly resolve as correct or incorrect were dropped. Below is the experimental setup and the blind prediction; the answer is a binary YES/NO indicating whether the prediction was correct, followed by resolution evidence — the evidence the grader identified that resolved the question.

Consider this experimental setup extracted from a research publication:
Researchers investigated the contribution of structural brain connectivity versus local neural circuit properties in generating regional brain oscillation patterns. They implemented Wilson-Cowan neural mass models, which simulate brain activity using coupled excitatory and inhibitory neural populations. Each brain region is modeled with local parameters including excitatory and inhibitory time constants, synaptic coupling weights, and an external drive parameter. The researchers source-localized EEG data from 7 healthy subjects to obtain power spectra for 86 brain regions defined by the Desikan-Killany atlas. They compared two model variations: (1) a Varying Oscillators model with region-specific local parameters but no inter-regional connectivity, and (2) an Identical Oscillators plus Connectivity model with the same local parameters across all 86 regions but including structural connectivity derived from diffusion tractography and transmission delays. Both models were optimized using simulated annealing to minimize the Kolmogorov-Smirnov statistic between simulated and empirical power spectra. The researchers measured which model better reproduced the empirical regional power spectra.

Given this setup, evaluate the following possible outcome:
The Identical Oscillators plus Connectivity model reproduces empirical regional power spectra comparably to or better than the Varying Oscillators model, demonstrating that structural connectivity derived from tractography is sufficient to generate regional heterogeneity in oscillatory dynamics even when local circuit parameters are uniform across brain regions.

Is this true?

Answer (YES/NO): NO